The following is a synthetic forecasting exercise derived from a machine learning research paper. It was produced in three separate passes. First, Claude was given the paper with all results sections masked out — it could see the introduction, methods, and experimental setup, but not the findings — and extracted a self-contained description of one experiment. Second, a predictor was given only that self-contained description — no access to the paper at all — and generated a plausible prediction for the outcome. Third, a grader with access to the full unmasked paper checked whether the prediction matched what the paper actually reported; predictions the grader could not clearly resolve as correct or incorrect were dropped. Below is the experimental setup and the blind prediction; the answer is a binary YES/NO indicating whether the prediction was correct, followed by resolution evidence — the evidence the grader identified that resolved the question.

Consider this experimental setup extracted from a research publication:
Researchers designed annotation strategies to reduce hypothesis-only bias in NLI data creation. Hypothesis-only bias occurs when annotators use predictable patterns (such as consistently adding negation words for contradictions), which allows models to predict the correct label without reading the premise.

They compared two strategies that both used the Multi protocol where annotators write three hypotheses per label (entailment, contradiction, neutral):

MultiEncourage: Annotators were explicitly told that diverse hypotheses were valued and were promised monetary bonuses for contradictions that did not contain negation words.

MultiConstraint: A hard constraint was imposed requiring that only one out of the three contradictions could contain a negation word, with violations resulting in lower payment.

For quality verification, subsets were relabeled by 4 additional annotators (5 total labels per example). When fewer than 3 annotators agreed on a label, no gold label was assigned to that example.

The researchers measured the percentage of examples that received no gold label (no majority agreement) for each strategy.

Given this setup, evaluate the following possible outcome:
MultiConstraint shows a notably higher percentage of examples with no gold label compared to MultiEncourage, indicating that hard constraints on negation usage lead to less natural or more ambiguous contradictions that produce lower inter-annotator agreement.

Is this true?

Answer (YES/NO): NO